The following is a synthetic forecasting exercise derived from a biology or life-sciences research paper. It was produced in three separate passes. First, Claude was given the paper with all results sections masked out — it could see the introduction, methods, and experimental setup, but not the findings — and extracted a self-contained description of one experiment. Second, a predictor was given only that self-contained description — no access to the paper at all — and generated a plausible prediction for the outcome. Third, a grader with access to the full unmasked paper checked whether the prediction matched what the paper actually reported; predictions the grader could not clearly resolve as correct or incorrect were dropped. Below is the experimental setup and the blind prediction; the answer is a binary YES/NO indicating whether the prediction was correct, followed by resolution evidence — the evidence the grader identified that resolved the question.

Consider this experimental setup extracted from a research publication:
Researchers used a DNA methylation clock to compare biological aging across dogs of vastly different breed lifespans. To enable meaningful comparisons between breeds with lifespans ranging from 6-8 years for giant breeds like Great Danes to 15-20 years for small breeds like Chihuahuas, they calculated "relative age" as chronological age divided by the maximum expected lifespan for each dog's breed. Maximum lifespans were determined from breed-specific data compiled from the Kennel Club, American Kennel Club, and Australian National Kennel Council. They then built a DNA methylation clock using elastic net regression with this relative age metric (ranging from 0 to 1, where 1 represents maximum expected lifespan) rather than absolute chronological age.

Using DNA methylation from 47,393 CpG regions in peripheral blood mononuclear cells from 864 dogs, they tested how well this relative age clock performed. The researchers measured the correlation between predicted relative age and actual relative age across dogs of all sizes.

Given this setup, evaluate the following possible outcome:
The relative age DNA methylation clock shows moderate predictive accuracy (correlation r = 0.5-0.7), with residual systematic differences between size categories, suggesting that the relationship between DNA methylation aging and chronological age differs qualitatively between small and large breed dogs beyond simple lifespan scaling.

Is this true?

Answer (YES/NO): NO